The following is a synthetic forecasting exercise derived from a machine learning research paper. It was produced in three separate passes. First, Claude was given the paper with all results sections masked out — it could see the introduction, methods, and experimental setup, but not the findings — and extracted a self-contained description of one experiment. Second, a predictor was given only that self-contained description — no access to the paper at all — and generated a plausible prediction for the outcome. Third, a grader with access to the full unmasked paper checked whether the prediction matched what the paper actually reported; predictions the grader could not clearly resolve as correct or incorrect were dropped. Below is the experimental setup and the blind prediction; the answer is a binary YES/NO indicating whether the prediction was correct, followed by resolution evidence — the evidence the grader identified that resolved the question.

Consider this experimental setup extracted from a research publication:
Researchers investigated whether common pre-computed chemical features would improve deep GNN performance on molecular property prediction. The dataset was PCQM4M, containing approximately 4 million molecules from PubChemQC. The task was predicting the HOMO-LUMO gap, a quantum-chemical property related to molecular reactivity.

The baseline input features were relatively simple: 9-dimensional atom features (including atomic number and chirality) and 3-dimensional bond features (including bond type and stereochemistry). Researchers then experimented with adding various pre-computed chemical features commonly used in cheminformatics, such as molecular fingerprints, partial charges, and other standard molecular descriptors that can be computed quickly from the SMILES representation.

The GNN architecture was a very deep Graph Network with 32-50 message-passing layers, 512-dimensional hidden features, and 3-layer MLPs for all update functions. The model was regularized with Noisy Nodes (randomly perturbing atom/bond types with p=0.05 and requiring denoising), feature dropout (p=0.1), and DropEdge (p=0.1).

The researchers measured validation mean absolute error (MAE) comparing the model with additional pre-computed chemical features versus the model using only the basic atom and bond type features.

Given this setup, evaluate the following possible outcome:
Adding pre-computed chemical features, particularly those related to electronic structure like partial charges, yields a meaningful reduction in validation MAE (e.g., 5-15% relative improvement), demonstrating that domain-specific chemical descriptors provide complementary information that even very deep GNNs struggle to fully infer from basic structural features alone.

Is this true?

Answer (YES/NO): NO